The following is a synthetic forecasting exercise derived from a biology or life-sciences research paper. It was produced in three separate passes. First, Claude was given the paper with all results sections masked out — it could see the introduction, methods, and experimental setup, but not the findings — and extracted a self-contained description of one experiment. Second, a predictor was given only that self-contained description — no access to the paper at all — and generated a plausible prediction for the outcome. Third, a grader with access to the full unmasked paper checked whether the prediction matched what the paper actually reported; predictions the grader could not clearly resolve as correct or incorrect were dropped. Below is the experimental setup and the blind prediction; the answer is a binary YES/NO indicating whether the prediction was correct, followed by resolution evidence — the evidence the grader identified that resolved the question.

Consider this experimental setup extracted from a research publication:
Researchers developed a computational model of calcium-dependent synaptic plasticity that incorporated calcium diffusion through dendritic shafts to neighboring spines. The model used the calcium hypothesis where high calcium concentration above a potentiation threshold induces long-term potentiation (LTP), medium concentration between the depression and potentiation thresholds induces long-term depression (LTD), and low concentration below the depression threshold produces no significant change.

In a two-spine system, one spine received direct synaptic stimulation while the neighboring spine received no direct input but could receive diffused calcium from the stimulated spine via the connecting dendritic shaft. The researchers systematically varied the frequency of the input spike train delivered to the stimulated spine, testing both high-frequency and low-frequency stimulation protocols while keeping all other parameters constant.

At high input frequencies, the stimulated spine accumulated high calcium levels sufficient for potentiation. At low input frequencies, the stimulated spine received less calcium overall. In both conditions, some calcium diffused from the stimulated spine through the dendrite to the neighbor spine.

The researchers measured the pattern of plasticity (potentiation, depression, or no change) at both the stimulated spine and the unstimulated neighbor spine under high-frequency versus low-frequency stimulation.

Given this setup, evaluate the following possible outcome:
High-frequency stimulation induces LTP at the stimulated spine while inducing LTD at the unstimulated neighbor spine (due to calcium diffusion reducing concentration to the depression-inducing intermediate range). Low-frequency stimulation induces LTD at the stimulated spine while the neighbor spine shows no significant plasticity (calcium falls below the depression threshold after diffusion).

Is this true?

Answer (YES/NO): NO